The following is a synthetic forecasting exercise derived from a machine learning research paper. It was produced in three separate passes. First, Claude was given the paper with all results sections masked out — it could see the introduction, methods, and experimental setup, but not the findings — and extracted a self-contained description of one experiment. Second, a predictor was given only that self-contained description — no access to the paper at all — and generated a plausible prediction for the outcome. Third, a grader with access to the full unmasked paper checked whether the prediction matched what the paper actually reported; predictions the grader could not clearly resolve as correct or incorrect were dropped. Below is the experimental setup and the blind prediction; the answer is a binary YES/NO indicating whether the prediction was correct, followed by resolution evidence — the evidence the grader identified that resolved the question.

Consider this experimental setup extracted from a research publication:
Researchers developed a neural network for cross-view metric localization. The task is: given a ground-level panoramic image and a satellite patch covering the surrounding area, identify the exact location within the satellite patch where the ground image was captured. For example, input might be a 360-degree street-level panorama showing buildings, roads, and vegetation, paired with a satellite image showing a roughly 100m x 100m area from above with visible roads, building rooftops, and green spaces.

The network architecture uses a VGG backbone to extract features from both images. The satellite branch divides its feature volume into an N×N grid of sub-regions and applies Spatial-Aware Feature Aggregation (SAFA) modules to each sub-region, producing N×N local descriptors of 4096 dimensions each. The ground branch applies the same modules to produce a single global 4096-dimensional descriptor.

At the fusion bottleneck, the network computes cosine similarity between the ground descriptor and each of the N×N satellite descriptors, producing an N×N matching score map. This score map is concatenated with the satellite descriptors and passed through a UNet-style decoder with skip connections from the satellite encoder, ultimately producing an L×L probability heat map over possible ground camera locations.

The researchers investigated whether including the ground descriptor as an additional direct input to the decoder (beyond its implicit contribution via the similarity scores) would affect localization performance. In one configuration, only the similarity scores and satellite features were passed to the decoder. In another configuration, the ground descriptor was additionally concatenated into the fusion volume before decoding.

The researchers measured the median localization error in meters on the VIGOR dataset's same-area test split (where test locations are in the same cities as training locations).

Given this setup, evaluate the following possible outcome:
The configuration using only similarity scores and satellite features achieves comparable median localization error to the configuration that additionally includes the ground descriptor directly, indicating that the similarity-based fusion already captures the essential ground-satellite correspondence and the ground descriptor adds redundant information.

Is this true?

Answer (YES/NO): YES